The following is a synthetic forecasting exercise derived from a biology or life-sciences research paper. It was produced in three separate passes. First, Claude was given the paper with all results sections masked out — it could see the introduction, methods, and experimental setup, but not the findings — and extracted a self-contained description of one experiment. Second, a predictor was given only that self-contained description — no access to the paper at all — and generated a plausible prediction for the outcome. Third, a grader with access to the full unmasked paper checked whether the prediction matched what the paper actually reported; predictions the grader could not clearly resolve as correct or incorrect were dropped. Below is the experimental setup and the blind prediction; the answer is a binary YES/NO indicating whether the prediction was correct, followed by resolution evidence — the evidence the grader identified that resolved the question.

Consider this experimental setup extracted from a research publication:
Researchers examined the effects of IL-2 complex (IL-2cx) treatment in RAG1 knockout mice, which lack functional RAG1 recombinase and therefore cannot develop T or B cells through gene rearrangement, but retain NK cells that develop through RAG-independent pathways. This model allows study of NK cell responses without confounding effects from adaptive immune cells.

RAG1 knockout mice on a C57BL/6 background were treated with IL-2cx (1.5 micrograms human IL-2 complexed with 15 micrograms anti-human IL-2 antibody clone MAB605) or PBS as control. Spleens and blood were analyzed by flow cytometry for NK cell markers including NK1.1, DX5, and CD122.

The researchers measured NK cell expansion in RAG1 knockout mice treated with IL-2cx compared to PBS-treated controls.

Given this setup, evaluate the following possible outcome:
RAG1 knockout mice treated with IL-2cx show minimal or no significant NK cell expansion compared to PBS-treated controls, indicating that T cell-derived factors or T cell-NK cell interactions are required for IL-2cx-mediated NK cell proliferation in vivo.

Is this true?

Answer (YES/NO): NO